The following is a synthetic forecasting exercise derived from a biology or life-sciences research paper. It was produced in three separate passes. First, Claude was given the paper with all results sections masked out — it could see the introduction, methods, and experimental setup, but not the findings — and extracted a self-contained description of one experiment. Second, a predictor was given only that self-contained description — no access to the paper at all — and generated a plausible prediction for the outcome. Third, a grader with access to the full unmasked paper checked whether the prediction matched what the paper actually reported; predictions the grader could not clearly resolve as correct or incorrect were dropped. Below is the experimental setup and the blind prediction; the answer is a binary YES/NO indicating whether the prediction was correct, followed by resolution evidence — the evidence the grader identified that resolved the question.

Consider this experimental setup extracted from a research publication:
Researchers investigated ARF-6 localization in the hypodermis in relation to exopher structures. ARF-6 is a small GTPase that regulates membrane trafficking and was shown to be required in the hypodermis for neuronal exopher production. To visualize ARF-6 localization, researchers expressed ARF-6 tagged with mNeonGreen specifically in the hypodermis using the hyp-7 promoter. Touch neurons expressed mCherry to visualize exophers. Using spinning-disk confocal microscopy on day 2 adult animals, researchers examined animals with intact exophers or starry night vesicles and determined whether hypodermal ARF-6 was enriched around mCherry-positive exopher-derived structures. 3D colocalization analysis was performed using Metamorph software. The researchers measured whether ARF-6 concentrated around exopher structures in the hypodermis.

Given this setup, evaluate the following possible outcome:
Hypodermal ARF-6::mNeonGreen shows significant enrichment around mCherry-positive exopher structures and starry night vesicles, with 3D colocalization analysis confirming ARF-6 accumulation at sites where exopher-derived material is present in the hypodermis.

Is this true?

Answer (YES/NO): NO